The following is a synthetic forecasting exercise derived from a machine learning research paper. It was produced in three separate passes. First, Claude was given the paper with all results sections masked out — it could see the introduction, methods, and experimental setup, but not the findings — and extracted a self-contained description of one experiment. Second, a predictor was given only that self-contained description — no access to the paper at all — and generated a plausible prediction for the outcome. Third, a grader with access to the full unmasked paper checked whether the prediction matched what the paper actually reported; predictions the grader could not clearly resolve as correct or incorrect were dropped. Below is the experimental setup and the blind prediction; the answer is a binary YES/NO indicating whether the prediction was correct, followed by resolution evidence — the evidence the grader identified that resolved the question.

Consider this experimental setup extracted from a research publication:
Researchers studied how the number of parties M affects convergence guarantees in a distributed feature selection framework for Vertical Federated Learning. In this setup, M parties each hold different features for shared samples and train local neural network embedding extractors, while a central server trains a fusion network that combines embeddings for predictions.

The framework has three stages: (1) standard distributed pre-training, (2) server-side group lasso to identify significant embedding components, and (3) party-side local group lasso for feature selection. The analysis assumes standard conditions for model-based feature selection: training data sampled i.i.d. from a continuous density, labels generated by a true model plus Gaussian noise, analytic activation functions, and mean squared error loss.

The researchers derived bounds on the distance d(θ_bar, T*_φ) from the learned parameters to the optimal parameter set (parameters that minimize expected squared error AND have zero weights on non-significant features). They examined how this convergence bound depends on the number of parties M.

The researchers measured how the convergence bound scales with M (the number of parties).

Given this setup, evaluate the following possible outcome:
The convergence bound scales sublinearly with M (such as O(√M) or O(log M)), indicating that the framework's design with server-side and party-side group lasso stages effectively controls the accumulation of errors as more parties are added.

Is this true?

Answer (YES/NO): YES